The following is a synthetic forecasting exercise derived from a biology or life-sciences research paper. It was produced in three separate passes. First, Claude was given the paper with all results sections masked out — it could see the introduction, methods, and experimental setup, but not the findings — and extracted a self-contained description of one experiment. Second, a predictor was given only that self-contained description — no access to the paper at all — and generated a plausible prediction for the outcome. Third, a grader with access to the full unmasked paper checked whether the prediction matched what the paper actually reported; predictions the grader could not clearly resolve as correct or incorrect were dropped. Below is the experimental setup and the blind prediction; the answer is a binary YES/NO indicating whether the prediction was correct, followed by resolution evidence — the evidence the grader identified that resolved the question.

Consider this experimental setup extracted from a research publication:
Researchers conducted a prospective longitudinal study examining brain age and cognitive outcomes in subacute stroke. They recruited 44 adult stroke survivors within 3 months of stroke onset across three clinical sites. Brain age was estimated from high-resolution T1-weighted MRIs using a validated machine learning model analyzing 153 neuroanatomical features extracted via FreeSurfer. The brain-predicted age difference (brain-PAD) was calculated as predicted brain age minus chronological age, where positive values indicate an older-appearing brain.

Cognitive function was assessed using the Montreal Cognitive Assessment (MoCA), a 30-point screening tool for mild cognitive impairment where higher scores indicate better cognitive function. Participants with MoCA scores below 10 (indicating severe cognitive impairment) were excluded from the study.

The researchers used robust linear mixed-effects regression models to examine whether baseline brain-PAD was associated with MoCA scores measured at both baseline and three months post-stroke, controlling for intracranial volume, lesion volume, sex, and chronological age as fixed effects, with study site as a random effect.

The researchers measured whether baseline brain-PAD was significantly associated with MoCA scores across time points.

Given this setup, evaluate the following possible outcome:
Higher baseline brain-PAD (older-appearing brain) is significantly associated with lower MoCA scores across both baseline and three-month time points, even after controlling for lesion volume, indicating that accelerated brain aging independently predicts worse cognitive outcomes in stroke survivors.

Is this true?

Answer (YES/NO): NO